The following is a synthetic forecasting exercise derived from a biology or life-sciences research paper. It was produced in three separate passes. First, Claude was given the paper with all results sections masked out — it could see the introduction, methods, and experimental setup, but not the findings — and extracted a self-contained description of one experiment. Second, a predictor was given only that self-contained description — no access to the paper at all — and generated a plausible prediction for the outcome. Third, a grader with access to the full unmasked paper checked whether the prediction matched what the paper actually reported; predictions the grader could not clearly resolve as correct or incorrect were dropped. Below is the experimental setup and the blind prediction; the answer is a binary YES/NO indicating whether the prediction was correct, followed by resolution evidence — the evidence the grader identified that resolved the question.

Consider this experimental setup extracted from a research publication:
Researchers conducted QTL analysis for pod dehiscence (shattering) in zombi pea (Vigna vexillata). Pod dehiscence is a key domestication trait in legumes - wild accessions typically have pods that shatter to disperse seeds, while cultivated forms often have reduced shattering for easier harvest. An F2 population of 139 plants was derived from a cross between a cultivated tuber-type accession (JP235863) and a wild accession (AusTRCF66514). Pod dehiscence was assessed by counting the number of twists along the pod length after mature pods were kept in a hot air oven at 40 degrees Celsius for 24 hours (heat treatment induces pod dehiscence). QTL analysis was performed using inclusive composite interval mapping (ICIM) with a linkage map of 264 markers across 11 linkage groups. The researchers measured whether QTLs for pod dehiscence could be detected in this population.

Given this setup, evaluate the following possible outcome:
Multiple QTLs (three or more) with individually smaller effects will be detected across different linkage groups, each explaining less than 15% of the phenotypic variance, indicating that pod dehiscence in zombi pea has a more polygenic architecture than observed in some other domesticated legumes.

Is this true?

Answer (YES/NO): NO